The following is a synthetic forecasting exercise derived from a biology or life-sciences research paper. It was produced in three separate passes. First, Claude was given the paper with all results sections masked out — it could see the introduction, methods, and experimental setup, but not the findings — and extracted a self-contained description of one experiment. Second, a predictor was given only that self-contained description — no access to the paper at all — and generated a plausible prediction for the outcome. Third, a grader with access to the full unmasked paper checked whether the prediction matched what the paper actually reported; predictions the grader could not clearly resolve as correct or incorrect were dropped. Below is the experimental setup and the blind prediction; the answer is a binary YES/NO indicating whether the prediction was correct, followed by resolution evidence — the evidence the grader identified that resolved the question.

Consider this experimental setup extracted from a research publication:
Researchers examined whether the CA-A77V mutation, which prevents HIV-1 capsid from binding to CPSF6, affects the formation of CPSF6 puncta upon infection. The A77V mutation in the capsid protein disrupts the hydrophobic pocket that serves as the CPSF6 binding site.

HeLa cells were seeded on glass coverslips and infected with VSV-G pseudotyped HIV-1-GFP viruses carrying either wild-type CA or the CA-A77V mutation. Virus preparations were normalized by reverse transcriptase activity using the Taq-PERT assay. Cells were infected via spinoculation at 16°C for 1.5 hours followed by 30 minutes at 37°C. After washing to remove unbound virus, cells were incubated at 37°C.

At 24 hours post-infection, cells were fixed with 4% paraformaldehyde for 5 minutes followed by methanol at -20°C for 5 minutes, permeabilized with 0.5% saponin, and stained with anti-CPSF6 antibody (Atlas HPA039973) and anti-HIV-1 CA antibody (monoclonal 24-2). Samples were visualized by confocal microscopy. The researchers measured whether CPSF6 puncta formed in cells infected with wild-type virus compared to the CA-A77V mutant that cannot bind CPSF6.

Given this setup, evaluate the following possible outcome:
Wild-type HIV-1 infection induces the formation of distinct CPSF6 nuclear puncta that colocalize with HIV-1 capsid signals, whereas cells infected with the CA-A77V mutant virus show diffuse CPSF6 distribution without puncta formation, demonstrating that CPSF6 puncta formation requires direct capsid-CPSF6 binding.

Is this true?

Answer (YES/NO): YES